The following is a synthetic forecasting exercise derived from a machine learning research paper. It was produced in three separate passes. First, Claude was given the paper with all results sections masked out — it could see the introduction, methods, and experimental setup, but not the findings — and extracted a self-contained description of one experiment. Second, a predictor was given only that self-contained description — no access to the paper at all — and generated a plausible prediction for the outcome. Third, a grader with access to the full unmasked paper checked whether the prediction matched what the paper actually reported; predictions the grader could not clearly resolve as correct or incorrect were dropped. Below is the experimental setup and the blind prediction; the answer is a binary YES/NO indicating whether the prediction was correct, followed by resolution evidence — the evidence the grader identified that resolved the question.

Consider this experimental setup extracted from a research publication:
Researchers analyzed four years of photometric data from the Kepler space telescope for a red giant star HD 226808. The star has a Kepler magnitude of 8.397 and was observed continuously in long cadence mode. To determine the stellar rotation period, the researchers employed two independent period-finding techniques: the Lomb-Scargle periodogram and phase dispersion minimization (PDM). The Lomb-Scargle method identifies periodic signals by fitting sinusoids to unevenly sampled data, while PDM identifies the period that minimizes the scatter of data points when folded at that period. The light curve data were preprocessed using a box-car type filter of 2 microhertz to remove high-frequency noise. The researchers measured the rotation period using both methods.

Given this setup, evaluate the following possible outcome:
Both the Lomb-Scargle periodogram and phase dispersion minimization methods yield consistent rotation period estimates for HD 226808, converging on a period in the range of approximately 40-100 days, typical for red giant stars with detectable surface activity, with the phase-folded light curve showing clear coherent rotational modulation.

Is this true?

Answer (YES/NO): NO